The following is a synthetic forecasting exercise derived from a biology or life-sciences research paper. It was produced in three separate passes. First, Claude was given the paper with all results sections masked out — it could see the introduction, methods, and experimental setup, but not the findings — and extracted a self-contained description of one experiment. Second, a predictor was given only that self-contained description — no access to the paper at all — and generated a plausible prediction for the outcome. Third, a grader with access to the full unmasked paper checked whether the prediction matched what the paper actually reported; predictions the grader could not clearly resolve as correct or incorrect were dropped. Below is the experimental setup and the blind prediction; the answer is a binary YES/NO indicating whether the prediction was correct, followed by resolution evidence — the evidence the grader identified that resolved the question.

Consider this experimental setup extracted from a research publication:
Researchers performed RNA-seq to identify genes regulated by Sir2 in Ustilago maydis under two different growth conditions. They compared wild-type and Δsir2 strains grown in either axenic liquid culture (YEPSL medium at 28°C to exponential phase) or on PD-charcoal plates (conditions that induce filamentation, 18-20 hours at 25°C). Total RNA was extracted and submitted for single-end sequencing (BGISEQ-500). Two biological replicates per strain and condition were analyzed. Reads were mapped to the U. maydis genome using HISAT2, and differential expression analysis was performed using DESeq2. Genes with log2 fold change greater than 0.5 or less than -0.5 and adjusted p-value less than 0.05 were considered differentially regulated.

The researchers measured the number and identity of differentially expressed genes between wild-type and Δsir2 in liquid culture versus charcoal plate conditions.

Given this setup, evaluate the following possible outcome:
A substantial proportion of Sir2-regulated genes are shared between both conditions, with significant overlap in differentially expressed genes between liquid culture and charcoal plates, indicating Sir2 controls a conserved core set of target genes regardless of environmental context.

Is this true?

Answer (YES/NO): NO